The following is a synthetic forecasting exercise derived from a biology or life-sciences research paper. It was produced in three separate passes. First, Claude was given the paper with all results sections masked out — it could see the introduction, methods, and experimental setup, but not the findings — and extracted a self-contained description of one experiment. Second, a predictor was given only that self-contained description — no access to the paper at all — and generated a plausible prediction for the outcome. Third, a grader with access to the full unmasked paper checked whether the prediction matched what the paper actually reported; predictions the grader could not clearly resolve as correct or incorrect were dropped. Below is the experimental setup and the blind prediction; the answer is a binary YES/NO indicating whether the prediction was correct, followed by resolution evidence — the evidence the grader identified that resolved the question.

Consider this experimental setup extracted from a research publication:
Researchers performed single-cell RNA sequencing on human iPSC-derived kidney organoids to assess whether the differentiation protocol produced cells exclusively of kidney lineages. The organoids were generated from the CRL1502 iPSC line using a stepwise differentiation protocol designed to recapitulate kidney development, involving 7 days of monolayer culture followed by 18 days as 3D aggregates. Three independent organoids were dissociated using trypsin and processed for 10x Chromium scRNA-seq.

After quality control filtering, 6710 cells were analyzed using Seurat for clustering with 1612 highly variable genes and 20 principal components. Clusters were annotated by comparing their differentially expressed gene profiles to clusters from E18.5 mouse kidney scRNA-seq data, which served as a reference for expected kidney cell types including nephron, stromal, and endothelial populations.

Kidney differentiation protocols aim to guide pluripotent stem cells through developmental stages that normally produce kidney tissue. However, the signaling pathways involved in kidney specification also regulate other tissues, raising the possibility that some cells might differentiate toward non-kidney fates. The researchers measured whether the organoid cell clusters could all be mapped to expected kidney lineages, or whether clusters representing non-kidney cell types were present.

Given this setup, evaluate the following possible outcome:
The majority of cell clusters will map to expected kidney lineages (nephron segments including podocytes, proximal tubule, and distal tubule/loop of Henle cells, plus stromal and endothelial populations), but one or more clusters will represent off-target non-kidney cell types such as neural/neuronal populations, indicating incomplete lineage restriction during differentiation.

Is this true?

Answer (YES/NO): YES